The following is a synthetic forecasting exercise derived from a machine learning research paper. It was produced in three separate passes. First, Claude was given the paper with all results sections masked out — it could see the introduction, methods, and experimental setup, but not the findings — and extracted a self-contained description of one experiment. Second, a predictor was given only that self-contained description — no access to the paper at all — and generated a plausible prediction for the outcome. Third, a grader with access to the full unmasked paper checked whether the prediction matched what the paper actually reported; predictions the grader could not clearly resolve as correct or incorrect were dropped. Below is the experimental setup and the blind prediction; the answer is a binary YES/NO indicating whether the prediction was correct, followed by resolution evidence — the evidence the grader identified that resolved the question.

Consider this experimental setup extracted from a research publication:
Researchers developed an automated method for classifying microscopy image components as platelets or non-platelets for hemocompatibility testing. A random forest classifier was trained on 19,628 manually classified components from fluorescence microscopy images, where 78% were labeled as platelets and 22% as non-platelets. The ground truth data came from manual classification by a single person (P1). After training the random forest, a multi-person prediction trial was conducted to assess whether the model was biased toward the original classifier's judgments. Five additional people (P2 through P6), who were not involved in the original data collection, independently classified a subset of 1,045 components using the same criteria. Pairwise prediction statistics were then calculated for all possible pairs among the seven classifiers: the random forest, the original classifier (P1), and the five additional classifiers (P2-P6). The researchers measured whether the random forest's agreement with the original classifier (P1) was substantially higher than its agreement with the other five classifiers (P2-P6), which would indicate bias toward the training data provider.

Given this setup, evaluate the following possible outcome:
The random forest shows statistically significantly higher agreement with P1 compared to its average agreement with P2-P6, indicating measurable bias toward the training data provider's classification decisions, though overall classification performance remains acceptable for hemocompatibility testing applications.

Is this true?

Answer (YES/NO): NO